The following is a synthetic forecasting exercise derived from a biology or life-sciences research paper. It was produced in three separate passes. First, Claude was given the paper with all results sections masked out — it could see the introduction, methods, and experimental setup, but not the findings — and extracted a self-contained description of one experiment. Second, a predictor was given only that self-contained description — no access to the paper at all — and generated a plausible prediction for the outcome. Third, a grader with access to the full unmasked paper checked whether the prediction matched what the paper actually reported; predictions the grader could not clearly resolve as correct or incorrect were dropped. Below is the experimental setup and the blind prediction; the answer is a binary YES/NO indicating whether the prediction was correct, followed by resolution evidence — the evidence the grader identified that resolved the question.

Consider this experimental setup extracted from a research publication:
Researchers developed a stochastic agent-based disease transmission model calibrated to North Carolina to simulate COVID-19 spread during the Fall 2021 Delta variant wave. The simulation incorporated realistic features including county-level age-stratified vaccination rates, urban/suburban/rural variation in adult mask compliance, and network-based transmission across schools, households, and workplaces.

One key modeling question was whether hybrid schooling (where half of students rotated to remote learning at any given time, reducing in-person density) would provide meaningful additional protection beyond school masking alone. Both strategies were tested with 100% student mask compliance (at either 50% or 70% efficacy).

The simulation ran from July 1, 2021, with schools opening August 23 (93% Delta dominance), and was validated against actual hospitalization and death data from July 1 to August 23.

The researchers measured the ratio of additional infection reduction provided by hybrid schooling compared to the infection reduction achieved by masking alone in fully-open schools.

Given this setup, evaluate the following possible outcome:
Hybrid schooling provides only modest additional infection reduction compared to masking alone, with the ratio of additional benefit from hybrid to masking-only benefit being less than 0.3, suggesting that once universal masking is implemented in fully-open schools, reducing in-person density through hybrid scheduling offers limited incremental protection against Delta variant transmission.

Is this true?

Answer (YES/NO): NO